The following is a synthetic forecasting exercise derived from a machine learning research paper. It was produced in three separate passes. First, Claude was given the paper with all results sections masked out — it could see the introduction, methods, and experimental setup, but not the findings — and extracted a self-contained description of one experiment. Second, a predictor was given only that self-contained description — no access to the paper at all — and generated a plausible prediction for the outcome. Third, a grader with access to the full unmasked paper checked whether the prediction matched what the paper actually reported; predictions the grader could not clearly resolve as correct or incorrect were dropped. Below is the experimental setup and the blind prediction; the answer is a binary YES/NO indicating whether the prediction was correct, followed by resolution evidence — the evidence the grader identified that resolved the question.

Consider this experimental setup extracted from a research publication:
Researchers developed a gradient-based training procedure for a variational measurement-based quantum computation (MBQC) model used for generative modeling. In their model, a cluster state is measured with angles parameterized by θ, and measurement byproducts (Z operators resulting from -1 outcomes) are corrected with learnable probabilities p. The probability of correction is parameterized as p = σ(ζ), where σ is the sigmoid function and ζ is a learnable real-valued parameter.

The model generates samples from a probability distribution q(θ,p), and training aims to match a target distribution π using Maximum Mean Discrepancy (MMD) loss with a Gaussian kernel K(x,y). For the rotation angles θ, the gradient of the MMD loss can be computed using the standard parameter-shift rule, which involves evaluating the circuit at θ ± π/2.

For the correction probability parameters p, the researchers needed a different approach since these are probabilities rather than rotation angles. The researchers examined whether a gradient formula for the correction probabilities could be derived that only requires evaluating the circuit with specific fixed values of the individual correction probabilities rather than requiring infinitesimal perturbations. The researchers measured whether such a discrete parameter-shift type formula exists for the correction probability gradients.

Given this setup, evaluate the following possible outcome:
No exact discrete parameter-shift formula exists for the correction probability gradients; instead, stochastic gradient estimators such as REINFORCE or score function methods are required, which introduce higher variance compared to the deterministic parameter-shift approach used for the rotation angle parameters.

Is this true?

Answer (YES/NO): NO